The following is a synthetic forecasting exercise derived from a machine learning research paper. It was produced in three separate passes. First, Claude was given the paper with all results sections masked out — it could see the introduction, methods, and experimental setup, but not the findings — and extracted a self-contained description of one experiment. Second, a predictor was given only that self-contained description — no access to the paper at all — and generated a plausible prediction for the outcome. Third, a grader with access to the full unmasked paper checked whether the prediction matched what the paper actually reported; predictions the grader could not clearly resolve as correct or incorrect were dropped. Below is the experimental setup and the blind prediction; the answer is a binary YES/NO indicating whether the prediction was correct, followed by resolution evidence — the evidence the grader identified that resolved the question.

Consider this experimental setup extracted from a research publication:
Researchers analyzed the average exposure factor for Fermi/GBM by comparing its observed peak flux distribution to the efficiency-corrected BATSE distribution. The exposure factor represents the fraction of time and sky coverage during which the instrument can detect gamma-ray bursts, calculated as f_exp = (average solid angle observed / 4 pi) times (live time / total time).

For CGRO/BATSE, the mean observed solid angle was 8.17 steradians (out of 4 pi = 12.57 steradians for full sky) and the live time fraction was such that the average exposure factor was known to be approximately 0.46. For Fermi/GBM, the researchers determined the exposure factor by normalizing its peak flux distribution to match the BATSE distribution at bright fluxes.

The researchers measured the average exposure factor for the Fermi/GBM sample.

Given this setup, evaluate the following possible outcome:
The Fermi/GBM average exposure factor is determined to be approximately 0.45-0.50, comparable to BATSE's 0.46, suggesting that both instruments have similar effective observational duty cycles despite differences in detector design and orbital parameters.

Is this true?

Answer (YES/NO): NO